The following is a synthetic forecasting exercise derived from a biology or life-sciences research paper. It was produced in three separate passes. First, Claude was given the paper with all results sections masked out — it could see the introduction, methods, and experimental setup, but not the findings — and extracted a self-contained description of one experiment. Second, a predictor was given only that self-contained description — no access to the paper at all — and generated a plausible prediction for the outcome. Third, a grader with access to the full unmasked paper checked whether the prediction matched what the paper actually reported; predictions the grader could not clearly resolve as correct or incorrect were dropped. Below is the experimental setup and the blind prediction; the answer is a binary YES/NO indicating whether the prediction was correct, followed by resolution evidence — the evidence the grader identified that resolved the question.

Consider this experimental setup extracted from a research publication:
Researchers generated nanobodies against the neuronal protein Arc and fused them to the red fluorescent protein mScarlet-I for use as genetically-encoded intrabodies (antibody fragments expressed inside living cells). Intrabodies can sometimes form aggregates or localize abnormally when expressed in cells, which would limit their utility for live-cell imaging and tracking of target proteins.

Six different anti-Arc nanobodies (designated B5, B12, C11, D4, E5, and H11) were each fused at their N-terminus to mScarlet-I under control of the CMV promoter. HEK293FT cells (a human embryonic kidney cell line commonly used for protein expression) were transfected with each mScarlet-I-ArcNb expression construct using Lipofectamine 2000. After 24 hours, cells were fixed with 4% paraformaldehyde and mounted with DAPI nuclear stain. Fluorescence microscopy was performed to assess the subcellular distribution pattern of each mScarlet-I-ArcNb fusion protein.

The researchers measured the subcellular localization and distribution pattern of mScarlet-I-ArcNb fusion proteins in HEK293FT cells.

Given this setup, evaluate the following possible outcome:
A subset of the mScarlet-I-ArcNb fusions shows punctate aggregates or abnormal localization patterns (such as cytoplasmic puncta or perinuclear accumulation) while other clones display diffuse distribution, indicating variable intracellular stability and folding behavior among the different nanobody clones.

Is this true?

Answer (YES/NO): NO